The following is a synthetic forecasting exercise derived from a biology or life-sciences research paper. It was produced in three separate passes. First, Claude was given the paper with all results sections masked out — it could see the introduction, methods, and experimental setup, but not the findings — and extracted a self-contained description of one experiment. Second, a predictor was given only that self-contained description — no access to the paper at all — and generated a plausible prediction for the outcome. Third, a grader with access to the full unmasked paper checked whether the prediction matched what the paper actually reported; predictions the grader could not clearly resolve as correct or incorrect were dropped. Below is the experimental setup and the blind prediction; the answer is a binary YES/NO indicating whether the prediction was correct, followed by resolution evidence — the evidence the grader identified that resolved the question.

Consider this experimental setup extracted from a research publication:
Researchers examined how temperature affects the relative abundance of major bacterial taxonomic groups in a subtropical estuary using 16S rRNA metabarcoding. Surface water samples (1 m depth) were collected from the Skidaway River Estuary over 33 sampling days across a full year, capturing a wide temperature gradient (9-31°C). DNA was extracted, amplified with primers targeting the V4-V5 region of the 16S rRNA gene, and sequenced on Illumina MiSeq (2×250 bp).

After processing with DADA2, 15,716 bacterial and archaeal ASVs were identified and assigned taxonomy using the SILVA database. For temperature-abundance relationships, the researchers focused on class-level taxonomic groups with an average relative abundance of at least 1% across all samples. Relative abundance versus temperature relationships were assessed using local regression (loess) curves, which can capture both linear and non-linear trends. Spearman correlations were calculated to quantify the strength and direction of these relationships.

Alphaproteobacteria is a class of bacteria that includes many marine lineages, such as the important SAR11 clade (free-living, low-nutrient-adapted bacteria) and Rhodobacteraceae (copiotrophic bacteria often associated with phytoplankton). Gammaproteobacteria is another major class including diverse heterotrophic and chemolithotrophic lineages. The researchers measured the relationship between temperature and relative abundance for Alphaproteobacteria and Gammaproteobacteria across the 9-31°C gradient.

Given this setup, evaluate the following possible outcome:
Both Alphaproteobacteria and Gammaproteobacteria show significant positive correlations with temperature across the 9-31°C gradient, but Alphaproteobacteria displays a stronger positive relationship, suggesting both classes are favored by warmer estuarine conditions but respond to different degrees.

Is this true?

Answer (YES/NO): NO